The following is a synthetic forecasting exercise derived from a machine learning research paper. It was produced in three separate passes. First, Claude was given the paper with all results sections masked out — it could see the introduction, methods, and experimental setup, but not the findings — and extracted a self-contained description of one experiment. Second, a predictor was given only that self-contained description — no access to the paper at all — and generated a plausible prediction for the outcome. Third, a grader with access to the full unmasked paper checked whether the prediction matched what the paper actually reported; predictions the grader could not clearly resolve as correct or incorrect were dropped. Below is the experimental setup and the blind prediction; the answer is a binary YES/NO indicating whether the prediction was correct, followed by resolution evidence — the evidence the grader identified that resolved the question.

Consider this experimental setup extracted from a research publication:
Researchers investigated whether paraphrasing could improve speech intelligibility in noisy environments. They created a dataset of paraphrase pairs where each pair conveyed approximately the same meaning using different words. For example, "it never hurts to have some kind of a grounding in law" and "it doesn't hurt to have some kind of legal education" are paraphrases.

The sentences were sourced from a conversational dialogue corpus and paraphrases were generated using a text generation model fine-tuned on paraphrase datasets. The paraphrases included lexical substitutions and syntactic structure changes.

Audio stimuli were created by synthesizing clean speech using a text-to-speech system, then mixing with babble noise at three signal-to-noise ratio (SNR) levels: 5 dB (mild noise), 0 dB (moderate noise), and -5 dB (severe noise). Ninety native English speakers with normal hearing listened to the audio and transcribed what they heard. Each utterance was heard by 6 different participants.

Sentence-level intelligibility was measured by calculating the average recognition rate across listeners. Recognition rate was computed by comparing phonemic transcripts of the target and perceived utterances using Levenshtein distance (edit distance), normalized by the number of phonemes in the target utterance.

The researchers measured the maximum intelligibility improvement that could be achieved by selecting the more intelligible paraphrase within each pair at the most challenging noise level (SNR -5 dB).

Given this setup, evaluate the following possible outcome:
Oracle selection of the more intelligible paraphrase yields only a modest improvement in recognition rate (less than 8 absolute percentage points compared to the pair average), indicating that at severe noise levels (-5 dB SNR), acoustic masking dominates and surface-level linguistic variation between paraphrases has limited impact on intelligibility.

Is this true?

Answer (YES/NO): NO